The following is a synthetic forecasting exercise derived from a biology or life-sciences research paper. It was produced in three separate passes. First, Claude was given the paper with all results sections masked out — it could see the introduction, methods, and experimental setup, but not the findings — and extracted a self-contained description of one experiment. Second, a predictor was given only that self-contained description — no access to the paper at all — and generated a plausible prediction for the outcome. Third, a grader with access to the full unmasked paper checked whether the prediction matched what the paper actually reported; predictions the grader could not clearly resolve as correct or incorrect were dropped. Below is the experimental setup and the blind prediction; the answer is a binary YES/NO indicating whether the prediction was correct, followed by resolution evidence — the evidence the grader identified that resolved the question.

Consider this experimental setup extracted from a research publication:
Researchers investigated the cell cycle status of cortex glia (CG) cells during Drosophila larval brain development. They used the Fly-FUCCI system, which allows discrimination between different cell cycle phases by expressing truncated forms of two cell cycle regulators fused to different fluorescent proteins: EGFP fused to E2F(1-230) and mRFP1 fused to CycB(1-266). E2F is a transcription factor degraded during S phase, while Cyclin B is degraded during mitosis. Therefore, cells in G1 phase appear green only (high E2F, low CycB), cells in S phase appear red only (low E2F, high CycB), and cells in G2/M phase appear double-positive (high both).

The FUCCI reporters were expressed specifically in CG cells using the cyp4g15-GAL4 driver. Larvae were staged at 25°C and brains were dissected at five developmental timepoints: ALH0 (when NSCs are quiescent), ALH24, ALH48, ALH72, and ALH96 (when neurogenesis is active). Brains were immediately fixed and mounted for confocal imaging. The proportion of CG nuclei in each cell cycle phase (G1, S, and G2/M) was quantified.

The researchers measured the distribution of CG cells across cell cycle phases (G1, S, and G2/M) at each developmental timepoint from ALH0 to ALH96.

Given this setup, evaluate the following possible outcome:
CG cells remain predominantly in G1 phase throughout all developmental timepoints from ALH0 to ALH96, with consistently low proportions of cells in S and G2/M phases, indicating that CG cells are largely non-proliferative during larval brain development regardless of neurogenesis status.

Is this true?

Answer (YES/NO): NO